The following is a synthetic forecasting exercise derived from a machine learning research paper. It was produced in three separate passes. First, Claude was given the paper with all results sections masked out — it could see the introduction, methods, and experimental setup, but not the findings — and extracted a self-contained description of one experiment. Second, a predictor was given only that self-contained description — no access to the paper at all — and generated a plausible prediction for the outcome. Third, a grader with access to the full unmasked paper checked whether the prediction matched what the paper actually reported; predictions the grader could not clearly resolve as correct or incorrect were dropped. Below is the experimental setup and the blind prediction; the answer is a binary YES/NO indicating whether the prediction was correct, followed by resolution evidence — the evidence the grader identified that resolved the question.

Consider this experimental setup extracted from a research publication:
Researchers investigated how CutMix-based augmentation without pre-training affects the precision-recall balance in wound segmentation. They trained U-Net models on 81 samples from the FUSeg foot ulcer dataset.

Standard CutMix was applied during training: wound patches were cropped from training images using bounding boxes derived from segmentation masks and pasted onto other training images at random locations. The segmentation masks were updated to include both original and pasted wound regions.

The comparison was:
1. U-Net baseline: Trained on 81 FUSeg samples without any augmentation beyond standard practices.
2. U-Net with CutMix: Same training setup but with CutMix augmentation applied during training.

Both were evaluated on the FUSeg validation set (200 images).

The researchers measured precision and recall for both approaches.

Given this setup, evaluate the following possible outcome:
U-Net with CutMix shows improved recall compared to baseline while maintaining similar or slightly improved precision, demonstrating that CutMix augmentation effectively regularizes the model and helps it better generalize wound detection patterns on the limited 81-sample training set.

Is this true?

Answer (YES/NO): NO